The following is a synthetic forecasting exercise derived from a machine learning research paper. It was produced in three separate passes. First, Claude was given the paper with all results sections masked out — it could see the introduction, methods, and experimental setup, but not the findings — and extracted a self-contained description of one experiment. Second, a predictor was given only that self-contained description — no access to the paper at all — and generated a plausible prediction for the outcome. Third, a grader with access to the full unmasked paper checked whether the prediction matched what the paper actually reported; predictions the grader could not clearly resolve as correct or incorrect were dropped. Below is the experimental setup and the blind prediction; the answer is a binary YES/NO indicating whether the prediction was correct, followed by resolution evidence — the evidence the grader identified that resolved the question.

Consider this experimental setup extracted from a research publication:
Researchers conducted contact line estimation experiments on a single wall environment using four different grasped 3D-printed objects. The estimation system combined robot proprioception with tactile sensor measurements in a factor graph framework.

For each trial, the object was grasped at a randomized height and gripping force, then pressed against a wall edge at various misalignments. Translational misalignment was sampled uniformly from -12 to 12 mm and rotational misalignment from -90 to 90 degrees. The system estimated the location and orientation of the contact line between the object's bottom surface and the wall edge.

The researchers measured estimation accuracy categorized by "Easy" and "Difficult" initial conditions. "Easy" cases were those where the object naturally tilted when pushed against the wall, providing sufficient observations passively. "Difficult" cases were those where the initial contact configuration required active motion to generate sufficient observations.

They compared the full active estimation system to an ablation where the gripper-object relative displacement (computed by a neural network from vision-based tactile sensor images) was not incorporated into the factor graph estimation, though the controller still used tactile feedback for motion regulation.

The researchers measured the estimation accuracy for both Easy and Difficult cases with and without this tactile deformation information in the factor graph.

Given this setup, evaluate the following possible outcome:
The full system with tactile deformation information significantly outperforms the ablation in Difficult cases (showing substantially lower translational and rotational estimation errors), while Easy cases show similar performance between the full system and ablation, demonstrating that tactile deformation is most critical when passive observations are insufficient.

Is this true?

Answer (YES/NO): NO